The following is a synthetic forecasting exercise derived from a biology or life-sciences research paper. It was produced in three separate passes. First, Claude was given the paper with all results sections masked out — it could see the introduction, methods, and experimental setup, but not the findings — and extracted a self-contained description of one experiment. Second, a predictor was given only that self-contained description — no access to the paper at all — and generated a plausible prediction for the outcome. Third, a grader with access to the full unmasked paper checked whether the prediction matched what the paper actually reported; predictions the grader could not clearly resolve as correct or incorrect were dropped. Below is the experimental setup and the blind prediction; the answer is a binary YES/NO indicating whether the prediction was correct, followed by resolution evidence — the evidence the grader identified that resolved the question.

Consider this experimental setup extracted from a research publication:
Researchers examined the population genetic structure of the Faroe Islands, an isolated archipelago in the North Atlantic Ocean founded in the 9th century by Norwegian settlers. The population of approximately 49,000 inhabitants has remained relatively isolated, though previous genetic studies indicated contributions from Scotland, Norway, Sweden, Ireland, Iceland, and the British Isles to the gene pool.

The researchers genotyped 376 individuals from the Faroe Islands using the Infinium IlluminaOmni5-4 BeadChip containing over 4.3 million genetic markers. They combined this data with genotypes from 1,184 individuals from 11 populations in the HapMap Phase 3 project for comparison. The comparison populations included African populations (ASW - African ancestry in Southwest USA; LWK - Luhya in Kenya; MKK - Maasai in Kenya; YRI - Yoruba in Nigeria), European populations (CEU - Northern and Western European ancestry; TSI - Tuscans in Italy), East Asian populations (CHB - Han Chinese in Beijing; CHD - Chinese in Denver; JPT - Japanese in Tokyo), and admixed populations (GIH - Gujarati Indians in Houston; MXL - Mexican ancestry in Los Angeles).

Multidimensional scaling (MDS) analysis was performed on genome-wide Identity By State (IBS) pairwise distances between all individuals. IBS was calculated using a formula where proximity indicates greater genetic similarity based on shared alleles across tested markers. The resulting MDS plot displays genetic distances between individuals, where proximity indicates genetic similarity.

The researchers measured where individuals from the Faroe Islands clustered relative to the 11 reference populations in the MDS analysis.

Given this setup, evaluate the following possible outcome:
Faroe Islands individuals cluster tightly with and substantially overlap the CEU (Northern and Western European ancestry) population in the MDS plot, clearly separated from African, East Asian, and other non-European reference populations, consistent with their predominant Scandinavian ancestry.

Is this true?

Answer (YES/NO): NO